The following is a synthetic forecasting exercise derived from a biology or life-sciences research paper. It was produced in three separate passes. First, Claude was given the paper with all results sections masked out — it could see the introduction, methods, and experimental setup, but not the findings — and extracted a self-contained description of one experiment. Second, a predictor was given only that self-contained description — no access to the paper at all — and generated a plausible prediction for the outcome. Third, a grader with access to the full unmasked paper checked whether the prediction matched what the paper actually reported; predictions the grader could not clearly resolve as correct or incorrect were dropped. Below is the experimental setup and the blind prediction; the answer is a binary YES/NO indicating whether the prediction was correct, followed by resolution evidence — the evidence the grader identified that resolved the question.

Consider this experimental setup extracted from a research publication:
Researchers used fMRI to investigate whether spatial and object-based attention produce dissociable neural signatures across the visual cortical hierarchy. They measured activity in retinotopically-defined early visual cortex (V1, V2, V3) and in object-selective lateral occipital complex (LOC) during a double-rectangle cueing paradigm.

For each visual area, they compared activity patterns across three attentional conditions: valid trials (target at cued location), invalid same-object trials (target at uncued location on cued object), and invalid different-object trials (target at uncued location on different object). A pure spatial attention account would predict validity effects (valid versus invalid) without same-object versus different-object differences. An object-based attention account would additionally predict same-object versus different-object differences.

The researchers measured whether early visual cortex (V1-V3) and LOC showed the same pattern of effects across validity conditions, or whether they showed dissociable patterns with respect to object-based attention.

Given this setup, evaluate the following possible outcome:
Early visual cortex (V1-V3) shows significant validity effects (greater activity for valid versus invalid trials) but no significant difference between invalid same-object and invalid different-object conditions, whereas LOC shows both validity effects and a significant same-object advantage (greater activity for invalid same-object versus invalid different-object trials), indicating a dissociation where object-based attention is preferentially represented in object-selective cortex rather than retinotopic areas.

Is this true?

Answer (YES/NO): NO